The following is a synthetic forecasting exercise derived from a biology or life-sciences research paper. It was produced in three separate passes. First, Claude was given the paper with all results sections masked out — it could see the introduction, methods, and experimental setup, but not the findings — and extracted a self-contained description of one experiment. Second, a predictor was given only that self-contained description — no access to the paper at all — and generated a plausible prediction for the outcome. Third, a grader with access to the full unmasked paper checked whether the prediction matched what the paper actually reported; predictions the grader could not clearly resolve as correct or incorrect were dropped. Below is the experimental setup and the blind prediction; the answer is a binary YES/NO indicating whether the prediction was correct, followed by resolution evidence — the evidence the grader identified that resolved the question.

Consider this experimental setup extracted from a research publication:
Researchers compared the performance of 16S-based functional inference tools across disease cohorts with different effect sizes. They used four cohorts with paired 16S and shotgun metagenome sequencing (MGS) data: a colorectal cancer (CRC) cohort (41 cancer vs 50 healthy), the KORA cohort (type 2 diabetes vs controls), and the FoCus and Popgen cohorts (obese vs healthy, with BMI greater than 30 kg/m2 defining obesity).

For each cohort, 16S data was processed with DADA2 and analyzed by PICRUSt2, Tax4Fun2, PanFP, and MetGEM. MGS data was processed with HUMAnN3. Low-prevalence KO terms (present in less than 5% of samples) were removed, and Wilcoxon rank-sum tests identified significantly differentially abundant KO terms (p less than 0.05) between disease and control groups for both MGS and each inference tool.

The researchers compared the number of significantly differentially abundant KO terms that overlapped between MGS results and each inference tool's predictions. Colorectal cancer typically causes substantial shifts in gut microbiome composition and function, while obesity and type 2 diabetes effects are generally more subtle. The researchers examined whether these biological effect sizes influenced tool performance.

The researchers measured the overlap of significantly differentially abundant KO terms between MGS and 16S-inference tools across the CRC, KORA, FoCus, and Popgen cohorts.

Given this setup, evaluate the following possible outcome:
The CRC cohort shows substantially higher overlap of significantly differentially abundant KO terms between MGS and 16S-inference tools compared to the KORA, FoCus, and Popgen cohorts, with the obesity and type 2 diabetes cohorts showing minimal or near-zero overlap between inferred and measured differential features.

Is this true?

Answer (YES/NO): NO